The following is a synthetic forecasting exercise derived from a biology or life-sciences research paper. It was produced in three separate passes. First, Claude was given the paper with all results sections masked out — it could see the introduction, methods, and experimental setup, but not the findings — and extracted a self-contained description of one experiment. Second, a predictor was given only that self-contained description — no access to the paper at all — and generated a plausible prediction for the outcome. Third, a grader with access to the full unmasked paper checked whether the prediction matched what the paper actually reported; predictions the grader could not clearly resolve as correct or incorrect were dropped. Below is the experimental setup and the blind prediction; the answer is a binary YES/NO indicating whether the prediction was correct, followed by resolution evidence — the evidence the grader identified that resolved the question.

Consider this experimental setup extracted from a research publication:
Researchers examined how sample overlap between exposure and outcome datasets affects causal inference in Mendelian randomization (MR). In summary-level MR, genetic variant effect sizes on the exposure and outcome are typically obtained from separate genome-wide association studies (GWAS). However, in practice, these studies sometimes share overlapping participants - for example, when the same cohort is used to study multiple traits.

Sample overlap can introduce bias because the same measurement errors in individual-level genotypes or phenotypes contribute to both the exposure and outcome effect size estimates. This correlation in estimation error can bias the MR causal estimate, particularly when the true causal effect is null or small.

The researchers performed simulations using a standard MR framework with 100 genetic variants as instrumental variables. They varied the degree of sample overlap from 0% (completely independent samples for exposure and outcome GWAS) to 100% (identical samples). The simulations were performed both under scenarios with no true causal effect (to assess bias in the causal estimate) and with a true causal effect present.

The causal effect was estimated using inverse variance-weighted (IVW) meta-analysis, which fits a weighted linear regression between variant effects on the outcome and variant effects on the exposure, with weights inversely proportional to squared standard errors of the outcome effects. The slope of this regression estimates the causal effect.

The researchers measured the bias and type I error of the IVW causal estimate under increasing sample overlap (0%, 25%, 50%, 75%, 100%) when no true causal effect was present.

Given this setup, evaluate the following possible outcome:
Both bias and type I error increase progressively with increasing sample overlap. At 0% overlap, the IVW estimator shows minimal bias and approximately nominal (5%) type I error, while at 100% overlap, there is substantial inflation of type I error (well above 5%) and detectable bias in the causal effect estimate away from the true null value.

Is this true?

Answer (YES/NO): NO